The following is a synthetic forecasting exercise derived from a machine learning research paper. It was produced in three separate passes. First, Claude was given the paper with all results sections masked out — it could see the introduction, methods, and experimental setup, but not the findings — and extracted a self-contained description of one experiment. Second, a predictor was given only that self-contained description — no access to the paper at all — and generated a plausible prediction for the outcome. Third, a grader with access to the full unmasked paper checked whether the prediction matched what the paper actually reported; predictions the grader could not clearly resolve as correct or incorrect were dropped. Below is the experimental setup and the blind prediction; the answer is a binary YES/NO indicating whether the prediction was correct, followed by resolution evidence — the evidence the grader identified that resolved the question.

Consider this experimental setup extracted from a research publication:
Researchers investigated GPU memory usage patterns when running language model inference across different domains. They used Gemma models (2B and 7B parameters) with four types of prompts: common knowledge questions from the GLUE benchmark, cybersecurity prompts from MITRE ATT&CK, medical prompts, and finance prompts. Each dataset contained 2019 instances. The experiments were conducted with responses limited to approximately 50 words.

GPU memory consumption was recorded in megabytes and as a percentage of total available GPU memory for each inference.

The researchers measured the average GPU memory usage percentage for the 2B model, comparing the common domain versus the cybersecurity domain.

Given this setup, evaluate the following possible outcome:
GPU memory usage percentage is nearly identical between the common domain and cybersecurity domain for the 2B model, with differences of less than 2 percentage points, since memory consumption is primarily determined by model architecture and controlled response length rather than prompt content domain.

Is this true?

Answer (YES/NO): YES